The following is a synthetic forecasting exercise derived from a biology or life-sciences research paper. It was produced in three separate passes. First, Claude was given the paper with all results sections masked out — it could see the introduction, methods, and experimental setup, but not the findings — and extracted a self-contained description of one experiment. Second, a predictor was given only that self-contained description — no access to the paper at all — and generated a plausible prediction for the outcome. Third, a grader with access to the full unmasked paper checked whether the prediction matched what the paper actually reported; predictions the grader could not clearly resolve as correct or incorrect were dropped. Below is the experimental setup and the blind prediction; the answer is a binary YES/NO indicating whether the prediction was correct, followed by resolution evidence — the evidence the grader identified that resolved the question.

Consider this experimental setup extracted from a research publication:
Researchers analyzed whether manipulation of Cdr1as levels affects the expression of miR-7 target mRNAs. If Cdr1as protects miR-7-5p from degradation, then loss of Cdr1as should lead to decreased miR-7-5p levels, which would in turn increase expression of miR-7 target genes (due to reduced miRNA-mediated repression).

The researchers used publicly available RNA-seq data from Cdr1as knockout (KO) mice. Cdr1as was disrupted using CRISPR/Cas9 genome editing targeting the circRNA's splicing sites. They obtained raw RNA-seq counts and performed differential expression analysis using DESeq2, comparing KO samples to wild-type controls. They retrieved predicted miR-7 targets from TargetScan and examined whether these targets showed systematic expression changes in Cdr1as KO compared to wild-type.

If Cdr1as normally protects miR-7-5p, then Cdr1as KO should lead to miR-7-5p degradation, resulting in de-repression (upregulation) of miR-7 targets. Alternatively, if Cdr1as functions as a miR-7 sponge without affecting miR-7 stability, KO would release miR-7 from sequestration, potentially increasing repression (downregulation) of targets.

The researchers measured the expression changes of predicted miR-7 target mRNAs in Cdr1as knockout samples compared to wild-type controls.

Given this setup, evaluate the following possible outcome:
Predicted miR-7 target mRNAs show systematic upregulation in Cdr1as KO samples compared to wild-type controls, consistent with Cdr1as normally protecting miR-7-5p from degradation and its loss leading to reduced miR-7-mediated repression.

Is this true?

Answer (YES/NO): YES